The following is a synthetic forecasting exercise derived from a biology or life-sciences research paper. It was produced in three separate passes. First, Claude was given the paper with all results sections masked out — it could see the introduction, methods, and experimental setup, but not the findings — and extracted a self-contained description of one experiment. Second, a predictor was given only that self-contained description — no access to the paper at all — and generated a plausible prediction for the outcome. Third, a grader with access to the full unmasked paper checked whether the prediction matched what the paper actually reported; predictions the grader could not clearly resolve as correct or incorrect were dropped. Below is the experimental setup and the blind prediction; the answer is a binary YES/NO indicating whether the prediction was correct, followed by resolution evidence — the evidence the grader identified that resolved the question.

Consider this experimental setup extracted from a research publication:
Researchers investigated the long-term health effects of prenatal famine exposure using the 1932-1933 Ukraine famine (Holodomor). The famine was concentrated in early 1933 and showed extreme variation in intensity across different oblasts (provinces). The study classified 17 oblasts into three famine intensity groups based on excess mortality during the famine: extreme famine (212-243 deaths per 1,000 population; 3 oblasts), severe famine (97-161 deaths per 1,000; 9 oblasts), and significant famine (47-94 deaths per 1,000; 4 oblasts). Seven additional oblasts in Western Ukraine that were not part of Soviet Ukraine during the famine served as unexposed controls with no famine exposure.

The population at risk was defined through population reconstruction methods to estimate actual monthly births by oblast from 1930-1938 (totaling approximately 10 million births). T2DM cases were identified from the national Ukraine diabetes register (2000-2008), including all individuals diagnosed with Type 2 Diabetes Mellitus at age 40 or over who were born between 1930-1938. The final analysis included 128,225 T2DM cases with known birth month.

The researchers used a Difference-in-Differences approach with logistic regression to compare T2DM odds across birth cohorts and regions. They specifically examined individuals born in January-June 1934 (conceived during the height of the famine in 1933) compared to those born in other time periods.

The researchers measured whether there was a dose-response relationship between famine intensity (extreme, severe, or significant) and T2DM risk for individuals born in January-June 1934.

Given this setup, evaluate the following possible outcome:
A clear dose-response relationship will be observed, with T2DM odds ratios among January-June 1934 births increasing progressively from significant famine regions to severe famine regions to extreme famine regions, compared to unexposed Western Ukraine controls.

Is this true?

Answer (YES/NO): YES